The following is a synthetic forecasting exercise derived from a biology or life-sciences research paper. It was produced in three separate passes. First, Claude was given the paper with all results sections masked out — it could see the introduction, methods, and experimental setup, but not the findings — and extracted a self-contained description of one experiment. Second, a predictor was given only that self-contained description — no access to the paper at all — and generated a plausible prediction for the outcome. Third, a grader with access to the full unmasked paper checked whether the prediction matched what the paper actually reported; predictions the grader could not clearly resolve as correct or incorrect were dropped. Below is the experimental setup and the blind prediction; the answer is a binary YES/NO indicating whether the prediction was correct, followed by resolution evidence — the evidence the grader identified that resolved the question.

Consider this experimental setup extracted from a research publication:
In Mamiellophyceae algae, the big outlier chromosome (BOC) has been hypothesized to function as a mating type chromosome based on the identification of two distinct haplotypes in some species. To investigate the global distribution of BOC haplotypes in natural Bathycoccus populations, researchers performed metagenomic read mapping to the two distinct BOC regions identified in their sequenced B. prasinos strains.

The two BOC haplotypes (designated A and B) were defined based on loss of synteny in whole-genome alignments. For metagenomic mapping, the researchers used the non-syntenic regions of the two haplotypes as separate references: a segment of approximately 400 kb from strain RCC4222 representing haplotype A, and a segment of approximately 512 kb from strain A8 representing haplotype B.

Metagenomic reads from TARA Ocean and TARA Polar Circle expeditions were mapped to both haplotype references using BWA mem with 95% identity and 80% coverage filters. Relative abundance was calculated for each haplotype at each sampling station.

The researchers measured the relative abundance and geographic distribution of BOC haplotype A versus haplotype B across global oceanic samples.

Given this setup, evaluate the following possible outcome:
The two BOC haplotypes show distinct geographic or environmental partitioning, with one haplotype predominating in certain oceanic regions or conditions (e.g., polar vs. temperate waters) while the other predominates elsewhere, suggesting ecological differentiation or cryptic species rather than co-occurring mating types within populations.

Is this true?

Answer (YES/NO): YES